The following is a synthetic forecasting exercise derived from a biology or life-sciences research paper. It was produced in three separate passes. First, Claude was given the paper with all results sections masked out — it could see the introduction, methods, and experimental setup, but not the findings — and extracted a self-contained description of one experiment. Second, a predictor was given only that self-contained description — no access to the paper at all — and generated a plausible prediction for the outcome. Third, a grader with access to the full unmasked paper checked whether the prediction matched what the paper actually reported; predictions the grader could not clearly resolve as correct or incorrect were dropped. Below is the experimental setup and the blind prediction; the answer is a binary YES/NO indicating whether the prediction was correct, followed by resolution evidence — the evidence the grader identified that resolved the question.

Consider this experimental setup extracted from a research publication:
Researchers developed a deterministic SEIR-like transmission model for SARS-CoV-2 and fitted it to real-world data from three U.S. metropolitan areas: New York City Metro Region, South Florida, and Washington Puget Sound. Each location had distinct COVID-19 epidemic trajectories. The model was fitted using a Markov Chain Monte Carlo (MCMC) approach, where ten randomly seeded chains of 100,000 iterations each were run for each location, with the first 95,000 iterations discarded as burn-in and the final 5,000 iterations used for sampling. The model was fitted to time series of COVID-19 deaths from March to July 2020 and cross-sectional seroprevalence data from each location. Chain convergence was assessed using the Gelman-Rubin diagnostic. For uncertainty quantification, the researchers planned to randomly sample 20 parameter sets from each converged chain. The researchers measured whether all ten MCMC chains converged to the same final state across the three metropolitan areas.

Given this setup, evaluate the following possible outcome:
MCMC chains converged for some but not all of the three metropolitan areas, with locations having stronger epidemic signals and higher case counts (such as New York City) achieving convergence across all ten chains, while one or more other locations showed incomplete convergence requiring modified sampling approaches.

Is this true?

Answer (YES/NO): YES